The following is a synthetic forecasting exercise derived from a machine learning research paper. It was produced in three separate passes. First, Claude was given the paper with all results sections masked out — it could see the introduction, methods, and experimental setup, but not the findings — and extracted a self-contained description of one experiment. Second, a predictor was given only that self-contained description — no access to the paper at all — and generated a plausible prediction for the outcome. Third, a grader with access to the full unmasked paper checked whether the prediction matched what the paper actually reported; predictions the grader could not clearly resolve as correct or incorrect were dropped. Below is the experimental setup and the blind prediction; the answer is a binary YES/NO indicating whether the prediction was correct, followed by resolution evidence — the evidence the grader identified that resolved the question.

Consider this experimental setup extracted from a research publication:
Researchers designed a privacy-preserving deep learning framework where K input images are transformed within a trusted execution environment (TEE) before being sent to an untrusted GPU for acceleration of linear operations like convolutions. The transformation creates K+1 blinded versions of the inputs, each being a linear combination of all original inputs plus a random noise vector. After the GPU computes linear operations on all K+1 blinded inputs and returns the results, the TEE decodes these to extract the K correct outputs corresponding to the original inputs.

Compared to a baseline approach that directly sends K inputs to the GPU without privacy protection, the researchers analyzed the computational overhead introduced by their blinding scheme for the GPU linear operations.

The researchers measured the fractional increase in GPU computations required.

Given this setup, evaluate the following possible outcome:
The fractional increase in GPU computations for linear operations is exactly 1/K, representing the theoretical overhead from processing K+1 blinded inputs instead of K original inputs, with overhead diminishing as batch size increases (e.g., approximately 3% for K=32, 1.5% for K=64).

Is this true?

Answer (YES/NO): YES